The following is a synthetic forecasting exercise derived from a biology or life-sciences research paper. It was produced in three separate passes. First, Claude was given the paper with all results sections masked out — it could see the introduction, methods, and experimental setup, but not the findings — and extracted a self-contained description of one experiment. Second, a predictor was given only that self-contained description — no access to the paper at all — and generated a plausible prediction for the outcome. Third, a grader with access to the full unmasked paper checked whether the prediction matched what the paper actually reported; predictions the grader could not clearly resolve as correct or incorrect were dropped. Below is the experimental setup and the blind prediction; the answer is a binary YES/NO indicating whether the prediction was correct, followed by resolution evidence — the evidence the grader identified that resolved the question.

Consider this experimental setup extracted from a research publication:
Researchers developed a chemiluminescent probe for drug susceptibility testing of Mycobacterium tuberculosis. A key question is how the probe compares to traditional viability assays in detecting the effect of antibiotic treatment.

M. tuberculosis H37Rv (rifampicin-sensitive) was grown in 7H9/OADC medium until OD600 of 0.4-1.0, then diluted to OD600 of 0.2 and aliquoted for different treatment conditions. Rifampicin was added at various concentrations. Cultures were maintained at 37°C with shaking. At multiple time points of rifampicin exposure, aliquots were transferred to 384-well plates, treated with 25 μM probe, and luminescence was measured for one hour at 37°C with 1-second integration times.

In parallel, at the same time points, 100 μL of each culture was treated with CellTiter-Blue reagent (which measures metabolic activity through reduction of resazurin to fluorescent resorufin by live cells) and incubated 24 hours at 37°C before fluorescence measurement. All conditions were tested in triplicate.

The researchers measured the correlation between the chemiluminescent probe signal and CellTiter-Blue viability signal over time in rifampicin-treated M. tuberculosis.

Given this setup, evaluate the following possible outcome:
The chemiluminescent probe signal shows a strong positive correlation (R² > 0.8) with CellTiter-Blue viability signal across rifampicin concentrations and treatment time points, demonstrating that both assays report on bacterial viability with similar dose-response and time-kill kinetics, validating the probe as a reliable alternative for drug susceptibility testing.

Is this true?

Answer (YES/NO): YES